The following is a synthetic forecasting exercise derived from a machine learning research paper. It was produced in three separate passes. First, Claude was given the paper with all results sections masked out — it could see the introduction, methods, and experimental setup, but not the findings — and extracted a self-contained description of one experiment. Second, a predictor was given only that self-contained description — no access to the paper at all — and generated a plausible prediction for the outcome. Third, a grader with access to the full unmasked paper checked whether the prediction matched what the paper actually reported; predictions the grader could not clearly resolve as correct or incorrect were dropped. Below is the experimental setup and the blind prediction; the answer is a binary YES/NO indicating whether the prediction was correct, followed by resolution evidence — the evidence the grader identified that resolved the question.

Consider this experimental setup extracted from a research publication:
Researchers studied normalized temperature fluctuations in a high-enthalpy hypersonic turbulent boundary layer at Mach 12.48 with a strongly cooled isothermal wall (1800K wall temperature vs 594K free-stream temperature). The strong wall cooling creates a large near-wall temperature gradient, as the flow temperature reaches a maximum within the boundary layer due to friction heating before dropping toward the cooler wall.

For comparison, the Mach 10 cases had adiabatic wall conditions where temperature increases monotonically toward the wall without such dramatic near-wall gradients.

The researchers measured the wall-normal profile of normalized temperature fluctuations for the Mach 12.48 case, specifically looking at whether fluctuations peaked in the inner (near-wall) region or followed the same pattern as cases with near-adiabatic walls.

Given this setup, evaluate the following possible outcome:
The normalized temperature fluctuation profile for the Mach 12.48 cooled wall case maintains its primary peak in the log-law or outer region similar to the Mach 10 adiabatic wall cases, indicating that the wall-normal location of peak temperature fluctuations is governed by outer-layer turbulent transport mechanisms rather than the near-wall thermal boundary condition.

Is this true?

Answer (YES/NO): NO